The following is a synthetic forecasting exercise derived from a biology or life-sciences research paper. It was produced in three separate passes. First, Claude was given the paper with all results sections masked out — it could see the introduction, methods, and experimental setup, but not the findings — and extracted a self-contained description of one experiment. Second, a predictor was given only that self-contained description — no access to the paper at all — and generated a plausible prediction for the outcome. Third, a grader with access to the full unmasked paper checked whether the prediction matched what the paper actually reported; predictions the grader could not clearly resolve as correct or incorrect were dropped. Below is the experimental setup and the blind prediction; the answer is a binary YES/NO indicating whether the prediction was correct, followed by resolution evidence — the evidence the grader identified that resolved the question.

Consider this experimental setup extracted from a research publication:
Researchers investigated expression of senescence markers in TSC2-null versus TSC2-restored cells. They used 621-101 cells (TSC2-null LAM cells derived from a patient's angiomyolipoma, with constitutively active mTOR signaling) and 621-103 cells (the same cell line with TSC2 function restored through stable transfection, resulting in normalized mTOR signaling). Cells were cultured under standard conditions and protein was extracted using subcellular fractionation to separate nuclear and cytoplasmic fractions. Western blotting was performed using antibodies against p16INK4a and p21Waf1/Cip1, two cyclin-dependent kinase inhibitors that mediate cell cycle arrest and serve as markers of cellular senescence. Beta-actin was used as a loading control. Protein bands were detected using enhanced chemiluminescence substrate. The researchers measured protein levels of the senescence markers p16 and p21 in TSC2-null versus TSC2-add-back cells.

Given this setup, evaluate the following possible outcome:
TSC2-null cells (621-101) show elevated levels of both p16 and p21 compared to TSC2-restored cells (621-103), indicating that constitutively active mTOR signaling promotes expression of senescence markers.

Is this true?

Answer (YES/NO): YES